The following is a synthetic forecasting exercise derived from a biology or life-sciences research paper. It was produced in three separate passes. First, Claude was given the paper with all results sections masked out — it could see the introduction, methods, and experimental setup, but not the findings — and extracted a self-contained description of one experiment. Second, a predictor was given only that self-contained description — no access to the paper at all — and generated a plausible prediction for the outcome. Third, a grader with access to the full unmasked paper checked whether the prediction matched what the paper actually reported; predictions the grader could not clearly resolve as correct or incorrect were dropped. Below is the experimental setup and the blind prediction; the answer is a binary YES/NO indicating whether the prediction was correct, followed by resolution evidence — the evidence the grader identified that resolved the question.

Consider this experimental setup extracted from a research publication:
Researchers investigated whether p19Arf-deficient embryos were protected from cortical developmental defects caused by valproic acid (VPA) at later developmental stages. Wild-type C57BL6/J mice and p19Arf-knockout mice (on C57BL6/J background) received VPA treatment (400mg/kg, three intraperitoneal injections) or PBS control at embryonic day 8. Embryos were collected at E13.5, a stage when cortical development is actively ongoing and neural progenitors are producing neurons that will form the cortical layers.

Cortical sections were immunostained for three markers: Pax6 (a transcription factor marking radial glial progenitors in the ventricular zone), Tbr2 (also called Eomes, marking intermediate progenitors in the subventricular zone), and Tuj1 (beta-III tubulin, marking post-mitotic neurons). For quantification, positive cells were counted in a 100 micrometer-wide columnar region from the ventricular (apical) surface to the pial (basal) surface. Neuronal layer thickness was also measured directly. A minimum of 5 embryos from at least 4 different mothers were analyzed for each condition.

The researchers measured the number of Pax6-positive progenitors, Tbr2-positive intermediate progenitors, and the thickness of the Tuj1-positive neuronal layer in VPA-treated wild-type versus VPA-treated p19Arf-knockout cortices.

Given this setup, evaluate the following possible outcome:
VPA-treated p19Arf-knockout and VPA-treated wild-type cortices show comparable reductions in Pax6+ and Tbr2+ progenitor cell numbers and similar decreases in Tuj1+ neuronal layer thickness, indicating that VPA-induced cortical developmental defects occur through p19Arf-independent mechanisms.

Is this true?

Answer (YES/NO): NO